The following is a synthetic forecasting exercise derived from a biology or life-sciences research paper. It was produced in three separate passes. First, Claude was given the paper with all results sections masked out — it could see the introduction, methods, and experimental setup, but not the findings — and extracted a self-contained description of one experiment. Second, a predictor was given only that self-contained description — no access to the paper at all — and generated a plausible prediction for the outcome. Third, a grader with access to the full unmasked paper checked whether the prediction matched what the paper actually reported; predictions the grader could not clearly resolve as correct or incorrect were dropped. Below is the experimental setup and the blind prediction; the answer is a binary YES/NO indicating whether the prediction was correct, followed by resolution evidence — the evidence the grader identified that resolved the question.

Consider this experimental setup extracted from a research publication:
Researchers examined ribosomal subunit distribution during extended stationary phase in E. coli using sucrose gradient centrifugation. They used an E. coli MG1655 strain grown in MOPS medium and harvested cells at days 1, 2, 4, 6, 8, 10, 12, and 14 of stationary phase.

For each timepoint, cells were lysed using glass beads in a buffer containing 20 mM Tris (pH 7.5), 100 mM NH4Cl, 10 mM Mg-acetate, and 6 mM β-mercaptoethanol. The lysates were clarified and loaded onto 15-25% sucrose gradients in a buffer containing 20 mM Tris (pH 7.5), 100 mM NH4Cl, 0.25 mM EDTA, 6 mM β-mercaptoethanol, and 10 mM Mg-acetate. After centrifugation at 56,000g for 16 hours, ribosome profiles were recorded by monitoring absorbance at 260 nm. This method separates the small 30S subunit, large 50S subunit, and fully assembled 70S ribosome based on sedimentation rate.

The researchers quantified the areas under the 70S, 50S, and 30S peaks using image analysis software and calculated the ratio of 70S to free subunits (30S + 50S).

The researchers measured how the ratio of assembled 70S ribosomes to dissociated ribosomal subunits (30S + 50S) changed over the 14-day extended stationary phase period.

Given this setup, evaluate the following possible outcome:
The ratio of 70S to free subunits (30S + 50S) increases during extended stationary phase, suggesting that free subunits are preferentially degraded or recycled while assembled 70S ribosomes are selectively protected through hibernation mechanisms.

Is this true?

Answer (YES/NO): NO